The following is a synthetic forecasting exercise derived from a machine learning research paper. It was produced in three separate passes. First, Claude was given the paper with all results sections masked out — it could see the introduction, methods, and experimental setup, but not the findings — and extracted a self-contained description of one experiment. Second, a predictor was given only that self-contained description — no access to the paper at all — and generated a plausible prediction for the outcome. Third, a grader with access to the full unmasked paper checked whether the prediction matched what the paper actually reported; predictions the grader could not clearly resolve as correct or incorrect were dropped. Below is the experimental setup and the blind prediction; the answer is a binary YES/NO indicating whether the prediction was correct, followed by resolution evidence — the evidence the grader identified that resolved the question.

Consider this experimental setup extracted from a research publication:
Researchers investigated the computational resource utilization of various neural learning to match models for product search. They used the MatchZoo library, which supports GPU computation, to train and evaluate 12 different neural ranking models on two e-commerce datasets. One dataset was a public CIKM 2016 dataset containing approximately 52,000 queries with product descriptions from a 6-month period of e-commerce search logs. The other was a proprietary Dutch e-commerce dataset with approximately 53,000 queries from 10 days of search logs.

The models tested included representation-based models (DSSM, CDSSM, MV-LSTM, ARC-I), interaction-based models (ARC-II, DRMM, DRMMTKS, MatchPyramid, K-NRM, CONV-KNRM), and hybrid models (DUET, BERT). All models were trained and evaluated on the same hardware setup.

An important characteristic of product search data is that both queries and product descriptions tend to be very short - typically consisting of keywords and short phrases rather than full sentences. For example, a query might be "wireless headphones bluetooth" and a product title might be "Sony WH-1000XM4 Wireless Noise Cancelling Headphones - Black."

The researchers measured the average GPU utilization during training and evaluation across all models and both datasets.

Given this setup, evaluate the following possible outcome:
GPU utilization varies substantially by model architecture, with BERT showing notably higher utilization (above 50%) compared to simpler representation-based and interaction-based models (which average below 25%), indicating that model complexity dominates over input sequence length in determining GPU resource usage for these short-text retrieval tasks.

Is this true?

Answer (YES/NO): NO